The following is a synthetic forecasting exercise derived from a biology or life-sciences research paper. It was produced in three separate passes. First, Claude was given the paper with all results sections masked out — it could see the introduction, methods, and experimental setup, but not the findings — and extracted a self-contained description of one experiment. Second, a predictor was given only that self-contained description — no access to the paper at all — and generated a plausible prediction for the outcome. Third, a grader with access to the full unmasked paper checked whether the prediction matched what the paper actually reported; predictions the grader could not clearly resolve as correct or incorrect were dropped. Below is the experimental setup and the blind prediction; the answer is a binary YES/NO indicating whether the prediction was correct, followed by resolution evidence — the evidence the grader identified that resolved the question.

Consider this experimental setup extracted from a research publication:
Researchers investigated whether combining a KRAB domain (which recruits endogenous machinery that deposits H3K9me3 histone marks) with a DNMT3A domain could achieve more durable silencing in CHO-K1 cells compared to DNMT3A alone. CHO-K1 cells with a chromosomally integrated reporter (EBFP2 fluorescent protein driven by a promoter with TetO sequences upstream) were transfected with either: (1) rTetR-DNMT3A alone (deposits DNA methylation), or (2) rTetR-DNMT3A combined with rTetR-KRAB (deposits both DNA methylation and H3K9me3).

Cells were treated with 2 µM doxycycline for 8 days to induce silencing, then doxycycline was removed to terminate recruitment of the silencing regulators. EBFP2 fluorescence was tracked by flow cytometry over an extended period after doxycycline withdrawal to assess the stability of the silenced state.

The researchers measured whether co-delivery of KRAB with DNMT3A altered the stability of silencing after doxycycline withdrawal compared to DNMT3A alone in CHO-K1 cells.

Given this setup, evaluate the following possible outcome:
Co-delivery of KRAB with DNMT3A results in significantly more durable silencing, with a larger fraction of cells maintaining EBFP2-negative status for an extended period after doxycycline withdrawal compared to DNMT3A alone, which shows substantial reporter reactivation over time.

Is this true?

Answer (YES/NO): NO